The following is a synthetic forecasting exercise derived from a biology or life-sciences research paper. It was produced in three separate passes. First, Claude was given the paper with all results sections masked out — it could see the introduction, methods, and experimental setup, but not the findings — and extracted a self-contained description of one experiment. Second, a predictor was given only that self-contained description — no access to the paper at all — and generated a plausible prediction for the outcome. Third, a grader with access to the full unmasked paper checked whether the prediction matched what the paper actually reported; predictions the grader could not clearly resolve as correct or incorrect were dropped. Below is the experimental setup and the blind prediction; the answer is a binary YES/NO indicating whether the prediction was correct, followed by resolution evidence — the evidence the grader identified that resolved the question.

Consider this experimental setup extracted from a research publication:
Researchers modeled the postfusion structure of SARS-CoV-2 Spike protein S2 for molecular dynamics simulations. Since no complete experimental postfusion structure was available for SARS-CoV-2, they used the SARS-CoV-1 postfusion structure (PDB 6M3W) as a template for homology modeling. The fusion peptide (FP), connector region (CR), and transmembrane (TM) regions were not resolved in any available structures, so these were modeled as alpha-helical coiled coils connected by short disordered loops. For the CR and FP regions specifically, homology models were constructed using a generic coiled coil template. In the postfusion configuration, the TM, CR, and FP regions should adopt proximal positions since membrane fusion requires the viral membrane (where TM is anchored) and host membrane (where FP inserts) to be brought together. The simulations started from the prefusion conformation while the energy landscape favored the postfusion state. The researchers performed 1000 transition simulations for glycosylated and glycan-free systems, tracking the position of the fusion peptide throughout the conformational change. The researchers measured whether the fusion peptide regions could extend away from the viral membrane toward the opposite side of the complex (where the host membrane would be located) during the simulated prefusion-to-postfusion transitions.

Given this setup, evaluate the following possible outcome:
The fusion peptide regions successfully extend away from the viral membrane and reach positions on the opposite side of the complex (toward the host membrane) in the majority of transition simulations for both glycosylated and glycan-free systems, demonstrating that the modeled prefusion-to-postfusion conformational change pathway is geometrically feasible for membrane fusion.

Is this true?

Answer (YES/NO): NO